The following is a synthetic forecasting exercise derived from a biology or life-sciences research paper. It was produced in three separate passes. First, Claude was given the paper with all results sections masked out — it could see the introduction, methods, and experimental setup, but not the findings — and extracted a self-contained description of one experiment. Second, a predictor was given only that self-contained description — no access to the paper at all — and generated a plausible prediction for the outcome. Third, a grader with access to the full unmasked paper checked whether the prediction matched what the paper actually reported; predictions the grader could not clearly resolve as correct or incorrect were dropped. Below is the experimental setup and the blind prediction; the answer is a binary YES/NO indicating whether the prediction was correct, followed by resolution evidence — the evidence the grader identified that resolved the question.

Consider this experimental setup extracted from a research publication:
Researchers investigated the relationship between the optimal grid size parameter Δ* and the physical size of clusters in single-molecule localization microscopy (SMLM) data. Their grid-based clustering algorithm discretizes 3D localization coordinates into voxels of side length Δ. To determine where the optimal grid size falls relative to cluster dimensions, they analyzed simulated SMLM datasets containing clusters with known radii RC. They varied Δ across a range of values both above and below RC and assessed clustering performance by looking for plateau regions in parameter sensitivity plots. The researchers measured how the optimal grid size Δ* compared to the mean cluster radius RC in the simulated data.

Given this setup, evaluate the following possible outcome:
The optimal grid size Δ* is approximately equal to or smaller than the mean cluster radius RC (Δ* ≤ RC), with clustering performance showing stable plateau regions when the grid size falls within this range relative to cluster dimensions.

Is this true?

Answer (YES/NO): YES